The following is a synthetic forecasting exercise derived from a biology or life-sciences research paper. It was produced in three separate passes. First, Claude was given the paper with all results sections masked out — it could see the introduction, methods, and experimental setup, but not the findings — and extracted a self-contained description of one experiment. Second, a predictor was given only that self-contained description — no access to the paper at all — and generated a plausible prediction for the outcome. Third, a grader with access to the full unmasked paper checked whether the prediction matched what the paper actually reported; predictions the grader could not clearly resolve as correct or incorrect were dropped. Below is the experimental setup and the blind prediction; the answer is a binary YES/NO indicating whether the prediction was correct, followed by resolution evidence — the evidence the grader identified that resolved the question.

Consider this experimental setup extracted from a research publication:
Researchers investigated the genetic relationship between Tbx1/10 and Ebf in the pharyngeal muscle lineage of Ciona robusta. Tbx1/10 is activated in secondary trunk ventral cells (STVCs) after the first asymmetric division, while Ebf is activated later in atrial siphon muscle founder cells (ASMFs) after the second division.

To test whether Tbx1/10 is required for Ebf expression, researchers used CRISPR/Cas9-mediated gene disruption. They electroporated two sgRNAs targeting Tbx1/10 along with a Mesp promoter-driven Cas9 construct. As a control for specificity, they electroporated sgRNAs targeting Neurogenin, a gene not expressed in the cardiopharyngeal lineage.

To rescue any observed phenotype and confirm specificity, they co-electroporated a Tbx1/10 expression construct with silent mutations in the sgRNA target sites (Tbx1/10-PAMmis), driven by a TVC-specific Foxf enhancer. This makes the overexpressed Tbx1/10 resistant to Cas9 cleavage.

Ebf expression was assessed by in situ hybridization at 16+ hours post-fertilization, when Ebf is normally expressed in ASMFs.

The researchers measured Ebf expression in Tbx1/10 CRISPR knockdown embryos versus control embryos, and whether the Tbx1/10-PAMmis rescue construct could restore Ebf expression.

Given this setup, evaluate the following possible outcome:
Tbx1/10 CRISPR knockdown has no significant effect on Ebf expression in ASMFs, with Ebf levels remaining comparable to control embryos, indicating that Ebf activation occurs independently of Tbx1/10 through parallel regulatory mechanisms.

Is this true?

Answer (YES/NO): NO